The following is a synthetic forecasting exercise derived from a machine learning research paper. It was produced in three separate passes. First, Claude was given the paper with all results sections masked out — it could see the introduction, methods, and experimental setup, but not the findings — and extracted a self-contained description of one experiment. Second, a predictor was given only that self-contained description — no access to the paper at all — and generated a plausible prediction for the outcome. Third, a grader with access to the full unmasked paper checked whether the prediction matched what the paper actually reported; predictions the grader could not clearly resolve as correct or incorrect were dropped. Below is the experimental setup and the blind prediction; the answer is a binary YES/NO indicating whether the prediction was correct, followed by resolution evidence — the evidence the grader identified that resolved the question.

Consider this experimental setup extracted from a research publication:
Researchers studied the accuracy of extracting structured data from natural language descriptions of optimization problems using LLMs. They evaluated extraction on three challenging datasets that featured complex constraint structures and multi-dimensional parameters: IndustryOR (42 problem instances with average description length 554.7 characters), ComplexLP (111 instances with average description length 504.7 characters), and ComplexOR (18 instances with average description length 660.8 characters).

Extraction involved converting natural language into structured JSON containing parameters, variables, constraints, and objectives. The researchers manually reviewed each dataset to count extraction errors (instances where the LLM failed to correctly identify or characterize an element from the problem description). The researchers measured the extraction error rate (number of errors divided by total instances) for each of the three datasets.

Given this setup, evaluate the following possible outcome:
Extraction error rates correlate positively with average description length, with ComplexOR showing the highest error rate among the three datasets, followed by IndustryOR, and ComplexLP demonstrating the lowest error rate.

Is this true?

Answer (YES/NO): NO